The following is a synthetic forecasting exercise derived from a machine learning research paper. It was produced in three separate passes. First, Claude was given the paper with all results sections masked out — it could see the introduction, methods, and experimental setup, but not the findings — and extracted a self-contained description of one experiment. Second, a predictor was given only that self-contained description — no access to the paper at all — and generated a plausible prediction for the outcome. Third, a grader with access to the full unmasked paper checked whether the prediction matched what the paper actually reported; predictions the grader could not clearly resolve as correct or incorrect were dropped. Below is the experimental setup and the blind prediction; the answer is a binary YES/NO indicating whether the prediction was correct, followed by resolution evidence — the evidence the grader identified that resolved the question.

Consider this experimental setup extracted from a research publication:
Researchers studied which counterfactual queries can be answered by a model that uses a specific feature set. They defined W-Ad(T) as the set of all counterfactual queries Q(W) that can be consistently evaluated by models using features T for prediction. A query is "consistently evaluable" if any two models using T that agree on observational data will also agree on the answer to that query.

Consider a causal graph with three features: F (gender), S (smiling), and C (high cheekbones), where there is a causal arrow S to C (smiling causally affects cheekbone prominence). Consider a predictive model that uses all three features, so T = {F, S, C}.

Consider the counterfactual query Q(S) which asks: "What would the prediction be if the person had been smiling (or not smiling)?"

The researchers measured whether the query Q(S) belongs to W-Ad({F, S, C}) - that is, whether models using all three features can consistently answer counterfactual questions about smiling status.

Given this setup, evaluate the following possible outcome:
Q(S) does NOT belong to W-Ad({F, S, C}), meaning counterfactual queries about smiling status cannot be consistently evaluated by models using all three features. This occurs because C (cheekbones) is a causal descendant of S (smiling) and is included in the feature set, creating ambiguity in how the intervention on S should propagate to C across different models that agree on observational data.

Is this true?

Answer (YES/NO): YES